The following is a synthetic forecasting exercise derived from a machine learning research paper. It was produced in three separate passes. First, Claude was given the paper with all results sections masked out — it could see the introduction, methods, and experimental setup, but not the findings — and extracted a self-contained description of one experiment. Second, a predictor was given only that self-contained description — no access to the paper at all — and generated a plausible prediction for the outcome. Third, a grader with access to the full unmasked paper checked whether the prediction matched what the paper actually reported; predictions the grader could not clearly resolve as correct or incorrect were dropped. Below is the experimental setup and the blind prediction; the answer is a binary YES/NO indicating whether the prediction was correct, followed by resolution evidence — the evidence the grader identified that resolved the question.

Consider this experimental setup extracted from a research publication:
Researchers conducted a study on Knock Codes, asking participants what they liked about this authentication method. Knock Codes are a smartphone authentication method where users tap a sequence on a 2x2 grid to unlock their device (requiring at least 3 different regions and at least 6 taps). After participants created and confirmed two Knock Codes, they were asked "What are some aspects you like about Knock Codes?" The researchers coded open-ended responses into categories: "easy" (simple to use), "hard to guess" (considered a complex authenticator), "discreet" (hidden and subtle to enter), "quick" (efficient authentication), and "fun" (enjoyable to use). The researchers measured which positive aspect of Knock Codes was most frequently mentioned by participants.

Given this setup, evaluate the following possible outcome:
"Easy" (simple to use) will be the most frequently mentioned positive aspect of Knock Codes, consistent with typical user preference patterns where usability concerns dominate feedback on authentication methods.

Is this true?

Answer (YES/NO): YES